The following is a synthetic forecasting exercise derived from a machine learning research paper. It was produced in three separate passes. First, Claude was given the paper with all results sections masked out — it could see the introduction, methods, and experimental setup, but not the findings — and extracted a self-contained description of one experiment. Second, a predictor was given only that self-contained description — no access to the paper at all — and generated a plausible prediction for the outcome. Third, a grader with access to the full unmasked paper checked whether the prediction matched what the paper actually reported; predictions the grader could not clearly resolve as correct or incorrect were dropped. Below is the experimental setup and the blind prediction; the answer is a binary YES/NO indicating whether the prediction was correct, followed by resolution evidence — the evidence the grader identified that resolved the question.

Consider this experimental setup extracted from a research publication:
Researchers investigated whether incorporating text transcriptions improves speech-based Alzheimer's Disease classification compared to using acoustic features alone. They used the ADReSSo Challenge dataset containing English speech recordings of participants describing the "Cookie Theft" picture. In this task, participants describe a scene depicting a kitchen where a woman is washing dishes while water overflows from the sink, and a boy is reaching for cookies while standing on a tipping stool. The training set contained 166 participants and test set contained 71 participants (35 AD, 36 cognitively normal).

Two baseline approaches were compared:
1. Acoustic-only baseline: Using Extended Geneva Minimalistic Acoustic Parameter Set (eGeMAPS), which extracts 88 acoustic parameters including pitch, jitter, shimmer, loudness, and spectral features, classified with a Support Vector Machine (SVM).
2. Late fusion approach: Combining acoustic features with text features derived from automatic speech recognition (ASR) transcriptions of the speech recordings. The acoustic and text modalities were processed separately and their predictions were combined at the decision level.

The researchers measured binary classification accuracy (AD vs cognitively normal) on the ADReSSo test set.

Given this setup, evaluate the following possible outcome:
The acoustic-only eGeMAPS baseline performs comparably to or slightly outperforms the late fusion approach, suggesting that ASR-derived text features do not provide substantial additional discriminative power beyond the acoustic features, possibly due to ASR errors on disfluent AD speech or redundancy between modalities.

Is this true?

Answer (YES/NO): NO